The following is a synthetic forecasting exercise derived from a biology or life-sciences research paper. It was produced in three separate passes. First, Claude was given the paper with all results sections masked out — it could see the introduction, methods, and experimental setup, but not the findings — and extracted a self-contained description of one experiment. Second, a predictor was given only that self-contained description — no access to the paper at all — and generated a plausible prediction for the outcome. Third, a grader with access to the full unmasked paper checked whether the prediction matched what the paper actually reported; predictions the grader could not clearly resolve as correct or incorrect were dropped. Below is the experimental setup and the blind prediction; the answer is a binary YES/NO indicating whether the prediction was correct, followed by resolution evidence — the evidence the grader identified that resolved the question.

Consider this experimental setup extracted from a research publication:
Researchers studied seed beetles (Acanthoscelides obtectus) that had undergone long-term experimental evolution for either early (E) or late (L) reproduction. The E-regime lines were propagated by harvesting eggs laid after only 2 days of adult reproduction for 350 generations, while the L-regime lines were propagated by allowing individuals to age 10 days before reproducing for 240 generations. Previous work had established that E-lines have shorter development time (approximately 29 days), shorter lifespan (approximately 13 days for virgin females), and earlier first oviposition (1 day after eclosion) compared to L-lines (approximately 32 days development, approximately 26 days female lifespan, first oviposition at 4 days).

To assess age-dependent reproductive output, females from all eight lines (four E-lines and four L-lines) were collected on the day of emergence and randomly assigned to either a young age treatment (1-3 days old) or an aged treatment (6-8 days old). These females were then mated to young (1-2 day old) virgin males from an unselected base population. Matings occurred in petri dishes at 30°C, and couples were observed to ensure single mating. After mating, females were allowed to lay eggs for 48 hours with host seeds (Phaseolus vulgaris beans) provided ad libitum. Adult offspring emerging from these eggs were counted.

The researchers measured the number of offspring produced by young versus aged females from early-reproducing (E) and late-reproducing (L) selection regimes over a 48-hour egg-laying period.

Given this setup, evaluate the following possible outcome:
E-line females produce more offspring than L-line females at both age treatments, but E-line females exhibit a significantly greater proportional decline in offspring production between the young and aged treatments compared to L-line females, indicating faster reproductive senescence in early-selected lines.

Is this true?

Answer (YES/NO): NO